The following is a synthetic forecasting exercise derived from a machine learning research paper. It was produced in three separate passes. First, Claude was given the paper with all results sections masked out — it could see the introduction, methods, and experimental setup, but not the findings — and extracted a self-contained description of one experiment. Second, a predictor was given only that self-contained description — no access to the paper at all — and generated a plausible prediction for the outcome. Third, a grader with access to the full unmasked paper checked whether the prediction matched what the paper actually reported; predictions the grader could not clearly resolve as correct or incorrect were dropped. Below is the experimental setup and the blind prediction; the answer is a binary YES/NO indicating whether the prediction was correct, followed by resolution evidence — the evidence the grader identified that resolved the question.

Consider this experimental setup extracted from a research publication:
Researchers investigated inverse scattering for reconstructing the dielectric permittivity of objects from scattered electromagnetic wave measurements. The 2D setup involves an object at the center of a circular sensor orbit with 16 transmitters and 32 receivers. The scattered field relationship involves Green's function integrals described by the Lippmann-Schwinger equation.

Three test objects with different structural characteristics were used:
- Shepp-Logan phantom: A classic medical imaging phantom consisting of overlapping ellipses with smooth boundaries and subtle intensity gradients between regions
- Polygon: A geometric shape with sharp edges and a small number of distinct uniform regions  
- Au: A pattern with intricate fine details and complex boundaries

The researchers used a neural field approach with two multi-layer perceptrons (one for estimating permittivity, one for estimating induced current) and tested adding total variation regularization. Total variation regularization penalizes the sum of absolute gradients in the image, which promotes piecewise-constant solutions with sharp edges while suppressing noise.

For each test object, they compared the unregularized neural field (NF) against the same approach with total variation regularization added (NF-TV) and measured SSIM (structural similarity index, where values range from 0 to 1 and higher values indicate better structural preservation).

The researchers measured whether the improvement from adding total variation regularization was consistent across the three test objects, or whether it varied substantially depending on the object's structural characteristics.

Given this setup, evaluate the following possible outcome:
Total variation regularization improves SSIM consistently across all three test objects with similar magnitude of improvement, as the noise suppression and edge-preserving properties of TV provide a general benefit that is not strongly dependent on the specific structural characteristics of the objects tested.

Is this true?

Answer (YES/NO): NO